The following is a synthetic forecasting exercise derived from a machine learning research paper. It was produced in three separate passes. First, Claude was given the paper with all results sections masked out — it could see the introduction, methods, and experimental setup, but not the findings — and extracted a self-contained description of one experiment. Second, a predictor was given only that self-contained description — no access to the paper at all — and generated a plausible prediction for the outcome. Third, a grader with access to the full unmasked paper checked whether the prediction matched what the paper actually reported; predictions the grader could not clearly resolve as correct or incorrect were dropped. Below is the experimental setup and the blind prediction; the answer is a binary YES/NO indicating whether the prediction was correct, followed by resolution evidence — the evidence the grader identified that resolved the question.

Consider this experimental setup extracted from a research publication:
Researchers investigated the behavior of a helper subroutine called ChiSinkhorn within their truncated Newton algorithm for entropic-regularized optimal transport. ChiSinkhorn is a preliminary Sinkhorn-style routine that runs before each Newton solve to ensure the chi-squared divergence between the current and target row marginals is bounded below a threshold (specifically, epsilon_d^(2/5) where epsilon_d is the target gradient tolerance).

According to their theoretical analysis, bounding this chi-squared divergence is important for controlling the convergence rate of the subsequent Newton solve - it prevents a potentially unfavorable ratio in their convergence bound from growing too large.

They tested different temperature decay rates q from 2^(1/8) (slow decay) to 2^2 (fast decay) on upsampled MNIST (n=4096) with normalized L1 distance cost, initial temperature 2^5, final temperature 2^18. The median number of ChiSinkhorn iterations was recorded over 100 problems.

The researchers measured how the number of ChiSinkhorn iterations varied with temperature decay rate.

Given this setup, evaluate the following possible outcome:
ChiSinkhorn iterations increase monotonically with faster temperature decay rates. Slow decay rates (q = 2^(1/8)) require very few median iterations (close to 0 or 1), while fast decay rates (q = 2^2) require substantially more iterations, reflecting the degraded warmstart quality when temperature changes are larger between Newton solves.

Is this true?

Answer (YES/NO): NO